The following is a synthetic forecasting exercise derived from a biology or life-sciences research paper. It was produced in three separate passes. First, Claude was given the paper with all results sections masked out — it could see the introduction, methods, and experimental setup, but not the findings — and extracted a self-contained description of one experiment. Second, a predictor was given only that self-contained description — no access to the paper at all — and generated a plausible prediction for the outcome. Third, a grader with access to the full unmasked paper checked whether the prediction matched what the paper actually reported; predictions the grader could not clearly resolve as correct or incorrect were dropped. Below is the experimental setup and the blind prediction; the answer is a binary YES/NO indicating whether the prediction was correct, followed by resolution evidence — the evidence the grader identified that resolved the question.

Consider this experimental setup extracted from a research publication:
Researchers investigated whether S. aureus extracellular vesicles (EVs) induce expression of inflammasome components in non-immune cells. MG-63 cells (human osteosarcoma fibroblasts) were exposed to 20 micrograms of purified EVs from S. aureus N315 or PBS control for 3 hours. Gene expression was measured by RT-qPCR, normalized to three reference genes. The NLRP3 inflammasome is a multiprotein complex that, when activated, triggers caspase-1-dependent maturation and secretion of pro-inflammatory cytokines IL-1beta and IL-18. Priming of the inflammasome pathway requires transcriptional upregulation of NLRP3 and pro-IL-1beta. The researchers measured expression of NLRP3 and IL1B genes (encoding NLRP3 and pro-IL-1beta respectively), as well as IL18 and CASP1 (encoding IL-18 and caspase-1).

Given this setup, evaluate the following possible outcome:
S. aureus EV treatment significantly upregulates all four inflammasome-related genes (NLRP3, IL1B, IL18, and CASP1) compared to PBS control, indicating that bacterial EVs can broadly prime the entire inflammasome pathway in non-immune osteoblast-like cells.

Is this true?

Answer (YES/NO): NO